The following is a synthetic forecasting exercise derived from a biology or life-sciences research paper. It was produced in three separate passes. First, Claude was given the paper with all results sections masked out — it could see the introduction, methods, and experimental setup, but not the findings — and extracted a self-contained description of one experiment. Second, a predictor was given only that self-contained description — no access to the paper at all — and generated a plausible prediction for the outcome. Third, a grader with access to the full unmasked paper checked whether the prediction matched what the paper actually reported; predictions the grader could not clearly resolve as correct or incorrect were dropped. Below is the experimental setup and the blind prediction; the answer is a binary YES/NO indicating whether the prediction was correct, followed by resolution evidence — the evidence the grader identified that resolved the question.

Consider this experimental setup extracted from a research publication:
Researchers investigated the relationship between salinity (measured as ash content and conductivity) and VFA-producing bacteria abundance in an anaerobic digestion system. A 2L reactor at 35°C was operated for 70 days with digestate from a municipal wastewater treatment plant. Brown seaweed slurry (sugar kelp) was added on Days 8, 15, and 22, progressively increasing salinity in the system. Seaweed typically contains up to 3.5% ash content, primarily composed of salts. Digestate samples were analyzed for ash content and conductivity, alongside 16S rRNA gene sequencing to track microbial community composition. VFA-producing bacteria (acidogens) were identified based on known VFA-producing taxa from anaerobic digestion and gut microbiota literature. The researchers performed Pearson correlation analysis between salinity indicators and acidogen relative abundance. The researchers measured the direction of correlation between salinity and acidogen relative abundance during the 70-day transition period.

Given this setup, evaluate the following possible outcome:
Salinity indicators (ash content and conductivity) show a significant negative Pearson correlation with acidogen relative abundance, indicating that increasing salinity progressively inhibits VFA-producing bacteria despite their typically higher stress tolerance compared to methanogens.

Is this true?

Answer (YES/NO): NO